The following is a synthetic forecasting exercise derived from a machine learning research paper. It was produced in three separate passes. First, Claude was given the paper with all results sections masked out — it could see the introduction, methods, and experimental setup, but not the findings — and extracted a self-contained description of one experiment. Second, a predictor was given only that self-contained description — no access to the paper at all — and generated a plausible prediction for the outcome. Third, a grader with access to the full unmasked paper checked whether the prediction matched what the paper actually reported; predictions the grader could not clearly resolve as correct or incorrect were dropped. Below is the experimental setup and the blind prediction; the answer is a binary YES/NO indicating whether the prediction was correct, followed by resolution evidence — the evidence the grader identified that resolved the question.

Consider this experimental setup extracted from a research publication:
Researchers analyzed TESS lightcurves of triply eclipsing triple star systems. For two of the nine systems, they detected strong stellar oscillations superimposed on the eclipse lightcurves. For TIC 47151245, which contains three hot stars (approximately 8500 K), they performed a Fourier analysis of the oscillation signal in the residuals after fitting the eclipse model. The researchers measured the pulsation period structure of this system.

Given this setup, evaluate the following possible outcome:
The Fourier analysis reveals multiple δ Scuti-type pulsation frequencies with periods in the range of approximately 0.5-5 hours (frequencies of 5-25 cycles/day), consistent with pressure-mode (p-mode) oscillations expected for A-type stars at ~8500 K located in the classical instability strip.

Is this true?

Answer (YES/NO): NO